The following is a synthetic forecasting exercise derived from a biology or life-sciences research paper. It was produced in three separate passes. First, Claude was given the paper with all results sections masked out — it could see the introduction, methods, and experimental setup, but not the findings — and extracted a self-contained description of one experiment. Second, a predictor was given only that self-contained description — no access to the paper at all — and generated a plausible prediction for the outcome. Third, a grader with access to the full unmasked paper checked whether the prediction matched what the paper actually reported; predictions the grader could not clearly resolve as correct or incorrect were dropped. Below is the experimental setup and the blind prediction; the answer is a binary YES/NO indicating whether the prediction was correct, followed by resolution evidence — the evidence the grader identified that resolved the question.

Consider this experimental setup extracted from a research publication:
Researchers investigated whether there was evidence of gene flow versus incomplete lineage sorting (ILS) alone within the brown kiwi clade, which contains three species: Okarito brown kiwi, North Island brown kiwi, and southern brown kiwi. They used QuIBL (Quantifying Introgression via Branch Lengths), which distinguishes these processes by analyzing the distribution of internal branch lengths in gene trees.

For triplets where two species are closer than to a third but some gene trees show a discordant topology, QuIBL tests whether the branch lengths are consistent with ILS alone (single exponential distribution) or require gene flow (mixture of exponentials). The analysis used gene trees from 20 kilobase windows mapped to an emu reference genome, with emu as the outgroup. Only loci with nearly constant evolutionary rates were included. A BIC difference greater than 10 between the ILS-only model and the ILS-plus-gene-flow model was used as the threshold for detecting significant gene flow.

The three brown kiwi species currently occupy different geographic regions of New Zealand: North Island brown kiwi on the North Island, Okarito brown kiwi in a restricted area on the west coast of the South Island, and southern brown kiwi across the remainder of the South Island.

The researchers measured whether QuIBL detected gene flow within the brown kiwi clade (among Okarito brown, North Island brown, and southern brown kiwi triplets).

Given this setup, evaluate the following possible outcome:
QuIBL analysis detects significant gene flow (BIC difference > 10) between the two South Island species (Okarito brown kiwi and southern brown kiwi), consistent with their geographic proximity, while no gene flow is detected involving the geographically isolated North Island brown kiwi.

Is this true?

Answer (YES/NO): NO